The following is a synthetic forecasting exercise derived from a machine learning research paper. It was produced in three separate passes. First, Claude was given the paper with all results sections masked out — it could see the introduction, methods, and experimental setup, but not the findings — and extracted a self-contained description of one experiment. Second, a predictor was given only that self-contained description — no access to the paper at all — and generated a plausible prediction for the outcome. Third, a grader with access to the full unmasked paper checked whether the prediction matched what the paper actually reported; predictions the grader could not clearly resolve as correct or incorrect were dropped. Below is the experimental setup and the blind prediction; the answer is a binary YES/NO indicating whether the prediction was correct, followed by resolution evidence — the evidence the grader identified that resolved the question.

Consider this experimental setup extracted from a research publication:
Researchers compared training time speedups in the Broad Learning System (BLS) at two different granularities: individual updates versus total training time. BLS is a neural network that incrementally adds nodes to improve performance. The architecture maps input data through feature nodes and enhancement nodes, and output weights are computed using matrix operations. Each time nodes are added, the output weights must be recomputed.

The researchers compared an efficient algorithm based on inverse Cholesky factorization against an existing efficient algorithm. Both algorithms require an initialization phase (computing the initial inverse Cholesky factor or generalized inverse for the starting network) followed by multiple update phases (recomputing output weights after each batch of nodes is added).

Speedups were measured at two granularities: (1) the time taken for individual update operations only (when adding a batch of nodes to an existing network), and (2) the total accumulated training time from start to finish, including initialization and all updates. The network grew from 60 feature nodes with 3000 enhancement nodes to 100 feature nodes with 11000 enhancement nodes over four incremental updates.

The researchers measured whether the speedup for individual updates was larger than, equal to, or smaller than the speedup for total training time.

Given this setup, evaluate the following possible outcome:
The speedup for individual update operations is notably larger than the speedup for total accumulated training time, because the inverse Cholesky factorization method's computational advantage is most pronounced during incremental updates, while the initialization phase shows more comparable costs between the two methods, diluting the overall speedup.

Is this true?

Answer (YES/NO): YES